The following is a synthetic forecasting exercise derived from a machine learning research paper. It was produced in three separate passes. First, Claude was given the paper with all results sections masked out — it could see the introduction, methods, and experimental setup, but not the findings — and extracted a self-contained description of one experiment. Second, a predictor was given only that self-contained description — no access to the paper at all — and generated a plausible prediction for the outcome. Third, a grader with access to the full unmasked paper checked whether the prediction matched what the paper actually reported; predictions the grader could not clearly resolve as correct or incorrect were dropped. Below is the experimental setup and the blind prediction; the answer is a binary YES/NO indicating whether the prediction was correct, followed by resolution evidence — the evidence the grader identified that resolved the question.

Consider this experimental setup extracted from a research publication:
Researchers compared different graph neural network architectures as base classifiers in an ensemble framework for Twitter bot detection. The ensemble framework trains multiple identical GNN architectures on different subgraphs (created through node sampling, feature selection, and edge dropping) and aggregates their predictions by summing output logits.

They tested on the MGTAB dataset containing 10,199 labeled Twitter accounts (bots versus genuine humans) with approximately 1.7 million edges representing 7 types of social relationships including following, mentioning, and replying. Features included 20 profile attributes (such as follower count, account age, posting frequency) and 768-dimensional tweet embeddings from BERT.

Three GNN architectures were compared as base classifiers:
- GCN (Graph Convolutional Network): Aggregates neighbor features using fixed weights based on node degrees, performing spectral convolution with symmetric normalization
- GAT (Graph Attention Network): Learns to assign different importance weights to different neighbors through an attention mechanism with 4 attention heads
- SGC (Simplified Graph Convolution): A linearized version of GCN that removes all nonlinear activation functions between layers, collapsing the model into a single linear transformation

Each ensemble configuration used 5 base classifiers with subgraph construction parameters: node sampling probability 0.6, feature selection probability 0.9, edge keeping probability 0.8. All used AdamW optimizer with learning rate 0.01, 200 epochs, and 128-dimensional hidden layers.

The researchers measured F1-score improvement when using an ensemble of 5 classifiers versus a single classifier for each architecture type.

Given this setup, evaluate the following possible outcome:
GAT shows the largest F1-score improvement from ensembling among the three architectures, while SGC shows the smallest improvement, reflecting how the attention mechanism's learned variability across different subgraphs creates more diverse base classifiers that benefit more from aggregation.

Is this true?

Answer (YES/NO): NO